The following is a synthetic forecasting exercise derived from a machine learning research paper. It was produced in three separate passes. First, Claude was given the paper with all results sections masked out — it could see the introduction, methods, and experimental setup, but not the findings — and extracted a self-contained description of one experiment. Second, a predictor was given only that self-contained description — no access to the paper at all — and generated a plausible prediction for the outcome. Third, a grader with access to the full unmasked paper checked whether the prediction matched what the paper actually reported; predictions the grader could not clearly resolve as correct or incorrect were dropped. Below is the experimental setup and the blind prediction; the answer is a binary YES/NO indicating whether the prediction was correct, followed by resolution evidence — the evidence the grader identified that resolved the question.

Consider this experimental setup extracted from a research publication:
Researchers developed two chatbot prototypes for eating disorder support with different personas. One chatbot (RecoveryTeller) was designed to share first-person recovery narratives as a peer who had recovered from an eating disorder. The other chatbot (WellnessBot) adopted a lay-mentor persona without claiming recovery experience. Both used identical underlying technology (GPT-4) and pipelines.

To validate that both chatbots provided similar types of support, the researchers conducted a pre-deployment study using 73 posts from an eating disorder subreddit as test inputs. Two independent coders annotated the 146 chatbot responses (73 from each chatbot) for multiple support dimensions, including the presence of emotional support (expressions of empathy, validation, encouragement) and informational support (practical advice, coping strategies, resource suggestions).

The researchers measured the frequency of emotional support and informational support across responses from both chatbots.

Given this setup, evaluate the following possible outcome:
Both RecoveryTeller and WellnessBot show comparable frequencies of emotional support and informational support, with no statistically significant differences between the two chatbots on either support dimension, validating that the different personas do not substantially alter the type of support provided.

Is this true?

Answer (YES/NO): YES